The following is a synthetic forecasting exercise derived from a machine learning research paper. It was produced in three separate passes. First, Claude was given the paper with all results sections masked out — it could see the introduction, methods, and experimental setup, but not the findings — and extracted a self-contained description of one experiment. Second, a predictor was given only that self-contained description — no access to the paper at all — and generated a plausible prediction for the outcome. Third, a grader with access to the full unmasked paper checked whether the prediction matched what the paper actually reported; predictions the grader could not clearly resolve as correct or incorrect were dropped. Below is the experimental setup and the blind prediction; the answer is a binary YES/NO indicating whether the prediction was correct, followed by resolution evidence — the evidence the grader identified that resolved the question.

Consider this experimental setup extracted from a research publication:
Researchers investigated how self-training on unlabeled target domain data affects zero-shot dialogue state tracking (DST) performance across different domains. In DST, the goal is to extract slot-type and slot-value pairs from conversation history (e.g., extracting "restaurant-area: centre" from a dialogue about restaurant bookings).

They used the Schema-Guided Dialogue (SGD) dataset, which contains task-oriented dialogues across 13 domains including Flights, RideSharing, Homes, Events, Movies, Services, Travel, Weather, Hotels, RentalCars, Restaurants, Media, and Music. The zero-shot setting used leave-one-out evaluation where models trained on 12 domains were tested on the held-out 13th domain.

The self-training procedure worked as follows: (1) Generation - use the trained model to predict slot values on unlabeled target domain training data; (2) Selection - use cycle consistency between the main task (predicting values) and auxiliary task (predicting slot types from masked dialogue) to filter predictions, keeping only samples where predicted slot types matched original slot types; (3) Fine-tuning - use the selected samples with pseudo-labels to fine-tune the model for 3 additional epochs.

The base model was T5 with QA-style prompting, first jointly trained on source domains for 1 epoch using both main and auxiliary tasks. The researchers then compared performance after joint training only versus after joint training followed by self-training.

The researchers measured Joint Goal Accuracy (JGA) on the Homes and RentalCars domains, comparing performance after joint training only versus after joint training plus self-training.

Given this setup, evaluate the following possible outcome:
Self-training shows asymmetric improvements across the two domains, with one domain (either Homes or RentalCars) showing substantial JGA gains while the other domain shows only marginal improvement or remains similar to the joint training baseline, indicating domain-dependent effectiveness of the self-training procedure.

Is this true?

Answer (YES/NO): NO